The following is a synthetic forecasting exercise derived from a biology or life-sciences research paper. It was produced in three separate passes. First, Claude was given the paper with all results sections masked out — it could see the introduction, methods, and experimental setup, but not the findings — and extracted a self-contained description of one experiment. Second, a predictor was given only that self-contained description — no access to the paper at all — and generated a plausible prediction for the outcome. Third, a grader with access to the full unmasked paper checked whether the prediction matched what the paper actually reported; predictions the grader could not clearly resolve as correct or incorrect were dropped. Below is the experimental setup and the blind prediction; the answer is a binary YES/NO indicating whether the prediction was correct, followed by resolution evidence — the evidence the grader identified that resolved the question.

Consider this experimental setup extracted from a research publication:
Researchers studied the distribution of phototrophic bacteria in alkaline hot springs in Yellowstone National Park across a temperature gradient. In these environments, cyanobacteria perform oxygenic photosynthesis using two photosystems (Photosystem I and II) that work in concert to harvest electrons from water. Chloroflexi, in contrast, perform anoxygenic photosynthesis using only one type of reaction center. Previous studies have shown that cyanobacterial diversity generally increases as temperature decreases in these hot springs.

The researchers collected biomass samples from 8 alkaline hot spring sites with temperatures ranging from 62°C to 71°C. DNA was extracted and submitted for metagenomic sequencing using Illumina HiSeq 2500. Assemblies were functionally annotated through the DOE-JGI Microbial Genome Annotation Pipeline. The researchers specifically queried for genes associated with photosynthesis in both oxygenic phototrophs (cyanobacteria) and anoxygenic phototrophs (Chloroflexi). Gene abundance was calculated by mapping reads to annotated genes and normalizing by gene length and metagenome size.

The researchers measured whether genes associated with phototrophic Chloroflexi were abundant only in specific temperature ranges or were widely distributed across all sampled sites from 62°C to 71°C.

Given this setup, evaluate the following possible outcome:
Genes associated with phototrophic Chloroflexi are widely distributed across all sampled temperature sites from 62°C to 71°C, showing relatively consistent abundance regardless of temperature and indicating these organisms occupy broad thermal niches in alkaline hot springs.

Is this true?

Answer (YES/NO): YES